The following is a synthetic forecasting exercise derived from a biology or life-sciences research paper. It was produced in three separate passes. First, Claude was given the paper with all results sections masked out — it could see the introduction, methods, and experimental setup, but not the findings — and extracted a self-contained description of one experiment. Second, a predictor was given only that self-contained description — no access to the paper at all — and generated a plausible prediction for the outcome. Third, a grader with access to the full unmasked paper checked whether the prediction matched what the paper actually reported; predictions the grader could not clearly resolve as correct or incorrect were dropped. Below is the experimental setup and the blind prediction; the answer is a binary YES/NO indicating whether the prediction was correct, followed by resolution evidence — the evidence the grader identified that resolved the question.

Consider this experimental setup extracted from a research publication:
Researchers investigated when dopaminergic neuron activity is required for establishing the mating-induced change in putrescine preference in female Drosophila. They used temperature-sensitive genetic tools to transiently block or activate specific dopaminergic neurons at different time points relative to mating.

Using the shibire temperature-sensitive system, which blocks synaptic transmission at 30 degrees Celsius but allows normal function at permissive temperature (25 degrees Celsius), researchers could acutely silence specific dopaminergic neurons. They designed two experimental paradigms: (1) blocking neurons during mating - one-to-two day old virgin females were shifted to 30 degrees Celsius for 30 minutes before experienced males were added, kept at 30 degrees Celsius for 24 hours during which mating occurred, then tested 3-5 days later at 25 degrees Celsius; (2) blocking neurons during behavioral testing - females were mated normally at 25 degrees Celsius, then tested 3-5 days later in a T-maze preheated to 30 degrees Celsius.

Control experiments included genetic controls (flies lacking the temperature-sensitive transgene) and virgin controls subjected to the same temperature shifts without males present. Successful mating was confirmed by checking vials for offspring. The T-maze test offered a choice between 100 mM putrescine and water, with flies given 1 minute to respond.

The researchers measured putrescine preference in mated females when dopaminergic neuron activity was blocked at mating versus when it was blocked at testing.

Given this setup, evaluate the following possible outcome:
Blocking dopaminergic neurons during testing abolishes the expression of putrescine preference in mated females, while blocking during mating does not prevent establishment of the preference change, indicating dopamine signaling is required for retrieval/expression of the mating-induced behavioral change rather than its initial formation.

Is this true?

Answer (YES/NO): YES